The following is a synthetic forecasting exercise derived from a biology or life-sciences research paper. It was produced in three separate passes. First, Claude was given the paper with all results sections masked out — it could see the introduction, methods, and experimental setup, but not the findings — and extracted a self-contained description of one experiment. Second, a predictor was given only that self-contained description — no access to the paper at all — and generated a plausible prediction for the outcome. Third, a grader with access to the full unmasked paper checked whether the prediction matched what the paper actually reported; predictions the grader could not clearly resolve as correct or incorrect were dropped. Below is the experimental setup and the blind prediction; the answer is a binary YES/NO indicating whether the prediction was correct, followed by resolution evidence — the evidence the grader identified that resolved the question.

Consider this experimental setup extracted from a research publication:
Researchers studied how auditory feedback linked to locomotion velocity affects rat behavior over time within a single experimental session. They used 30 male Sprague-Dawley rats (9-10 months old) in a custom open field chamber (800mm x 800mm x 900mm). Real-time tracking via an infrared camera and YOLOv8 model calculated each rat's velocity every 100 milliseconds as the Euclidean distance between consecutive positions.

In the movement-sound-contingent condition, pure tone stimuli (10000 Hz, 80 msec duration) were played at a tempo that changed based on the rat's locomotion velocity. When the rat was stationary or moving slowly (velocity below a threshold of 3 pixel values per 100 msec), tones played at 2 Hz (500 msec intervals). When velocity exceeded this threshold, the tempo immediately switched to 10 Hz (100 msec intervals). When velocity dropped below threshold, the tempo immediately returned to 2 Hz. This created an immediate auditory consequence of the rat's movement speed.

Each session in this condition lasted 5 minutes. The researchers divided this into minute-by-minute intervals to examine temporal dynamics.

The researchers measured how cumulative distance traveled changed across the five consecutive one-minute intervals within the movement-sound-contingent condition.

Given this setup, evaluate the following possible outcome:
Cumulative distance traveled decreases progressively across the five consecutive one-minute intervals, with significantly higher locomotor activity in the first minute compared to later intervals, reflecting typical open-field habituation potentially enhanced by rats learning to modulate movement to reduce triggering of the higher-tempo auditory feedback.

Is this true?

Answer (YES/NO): NO